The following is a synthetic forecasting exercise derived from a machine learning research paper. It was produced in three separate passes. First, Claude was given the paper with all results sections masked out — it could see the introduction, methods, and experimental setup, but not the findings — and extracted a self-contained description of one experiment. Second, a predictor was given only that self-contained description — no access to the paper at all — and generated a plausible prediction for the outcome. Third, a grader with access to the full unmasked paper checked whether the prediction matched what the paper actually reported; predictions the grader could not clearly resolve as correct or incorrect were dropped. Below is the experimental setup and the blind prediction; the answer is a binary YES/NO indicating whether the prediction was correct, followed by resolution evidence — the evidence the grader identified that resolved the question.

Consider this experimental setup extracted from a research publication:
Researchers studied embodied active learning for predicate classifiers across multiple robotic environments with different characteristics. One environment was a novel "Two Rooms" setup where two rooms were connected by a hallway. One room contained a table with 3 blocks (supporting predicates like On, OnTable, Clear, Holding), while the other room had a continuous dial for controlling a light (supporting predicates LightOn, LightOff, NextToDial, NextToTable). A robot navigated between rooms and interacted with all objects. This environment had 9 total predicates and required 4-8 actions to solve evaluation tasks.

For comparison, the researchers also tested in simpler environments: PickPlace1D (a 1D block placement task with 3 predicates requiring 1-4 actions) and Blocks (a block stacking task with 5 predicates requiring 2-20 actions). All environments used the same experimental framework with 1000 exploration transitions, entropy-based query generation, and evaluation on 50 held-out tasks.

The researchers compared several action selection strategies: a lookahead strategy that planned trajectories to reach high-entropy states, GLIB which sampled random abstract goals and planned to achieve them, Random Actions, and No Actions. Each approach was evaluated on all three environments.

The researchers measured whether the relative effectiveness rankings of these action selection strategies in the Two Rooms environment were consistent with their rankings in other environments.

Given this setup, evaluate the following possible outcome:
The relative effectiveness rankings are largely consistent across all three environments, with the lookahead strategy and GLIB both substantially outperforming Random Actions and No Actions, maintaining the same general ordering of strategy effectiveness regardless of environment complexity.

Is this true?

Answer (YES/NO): NO